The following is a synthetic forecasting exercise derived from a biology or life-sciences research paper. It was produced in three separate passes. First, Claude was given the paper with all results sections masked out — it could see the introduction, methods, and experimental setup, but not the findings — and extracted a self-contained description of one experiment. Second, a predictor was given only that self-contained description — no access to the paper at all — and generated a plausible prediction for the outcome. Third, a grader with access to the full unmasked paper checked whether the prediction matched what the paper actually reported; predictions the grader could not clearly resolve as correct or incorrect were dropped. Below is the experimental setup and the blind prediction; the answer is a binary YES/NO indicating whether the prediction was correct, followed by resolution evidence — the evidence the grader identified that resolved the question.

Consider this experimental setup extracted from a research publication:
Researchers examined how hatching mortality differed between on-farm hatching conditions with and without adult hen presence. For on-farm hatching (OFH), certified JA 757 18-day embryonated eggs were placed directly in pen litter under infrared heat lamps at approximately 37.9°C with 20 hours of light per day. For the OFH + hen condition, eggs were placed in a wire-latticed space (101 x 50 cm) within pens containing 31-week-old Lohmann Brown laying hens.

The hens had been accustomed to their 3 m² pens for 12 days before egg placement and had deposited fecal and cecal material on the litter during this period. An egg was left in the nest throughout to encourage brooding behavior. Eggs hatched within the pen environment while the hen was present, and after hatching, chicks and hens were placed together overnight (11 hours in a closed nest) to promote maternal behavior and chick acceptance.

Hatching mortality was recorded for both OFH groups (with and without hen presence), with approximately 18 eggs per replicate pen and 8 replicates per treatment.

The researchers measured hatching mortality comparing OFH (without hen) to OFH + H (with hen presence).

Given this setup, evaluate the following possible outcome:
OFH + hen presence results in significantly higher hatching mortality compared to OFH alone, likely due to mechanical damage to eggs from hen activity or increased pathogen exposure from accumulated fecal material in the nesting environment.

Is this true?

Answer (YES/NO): NO